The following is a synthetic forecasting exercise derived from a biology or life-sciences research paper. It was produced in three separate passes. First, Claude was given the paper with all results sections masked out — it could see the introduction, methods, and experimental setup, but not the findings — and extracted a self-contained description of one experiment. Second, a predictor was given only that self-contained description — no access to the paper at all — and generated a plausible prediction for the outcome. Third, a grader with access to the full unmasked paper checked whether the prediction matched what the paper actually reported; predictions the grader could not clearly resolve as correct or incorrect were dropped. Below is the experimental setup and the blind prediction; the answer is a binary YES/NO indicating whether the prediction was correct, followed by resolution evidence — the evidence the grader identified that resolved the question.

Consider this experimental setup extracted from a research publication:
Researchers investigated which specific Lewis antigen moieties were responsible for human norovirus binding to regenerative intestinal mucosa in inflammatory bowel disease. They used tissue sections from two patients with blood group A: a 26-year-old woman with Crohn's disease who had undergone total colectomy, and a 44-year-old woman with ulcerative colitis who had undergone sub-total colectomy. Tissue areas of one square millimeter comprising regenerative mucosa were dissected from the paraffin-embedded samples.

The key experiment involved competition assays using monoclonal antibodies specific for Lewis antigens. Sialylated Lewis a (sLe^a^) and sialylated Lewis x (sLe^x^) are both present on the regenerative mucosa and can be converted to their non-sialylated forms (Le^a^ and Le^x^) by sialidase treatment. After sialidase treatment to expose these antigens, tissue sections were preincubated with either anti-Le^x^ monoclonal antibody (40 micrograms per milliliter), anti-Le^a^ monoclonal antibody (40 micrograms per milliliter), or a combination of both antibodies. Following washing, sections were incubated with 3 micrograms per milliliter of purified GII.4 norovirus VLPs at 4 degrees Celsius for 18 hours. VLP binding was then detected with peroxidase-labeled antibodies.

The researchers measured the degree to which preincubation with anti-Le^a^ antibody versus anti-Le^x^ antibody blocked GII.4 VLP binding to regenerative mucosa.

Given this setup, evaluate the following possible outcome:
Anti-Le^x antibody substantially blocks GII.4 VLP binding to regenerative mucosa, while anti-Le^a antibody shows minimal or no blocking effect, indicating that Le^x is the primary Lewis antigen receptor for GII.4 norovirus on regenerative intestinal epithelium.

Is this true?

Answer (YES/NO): NO